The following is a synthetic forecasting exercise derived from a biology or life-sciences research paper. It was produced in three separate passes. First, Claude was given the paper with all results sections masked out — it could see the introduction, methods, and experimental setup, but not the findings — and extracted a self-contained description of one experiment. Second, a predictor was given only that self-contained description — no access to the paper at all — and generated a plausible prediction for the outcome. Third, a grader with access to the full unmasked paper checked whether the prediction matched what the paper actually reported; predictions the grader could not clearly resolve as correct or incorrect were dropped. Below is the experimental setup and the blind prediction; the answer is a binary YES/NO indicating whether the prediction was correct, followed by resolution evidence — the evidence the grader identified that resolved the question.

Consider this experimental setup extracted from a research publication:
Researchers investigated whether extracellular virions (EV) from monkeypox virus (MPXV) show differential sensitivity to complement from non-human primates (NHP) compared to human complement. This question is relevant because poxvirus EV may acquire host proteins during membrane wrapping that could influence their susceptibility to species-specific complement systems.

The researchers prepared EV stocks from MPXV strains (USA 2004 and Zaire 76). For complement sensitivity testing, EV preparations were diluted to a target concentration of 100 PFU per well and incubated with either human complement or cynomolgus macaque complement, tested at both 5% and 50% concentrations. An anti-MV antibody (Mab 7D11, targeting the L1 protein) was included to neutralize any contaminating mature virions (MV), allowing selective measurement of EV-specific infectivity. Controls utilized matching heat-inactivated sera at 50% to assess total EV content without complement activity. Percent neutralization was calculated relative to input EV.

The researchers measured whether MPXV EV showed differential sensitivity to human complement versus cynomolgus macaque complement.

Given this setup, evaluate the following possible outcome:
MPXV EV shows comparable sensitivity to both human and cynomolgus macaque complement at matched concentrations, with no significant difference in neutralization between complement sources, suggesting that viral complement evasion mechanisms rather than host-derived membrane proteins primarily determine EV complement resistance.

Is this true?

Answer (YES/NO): YES